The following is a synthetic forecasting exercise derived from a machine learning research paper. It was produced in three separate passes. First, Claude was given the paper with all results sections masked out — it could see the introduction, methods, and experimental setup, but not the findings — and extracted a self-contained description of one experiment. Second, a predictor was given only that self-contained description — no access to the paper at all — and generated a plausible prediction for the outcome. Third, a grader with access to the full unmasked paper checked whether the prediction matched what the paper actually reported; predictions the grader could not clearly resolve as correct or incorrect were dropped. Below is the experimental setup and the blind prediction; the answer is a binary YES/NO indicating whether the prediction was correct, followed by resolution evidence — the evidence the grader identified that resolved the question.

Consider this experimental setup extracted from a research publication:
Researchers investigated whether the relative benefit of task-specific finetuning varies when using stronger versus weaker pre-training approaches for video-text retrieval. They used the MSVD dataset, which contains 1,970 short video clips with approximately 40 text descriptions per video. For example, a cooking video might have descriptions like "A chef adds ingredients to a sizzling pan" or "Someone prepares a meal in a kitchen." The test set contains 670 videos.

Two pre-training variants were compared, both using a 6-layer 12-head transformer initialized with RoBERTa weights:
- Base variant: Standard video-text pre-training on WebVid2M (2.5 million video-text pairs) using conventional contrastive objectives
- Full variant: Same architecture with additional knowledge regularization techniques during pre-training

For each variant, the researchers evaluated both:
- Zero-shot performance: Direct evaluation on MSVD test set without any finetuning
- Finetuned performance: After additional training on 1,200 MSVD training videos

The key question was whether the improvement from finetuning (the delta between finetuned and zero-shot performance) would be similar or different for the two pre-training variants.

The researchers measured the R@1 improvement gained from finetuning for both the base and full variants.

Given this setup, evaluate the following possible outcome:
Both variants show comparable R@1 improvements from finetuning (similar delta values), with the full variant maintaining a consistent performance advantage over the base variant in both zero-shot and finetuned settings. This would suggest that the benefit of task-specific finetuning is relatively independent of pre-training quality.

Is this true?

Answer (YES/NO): NO